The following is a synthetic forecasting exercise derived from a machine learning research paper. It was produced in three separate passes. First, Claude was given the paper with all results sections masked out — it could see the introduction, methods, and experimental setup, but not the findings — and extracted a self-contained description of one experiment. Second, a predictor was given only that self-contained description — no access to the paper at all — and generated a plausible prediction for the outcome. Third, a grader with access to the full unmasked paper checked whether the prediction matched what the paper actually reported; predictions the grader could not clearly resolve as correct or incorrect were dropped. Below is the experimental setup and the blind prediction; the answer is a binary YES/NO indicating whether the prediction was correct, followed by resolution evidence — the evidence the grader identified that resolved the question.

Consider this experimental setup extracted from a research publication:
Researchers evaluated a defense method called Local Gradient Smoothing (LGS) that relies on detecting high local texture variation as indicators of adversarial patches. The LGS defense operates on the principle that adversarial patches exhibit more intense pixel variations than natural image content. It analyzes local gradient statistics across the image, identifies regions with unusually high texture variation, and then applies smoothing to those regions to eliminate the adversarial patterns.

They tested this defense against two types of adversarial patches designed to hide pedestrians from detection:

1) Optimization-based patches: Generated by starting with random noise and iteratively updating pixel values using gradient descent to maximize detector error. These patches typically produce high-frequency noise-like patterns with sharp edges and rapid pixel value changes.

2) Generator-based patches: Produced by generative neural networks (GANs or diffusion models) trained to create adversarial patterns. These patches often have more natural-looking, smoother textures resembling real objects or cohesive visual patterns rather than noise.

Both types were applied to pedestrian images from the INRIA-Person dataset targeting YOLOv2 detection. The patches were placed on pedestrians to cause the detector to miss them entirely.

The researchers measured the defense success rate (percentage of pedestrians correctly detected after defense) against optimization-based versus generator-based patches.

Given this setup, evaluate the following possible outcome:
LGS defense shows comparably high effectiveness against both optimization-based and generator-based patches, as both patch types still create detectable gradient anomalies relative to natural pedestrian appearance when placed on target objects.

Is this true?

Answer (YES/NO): NO